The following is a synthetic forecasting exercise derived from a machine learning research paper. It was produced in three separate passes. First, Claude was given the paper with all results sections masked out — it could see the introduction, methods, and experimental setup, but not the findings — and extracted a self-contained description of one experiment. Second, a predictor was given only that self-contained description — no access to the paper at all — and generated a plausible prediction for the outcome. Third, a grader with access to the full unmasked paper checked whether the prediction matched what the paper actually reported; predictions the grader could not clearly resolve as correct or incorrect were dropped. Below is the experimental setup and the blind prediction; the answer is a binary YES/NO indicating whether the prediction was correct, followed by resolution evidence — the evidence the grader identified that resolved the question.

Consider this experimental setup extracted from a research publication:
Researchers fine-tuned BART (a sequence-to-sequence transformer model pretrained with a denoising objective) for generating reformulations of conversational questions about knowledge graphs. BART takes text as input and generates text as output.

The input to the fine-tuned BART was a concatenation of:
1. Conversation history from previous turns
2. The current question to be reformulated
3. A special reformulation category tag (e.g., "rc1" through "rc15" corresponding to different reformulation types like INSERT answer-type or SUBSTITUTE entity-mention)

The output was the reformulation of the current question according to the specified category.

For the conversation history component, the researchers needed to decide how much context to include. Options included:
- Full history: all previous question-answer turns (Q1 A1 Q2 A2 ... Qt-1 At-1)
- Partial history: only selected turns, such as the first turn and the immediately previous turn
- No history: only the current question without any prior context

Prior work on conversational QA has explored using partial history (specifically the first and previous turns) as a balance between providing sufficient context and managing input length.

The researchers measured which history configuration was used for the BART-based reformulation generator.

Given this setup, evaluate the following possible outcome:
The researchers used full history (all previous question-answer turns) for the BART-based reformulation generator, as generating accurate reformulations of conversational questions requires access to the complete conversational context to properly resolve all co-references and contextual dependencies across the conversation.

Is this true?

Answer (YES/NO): NO